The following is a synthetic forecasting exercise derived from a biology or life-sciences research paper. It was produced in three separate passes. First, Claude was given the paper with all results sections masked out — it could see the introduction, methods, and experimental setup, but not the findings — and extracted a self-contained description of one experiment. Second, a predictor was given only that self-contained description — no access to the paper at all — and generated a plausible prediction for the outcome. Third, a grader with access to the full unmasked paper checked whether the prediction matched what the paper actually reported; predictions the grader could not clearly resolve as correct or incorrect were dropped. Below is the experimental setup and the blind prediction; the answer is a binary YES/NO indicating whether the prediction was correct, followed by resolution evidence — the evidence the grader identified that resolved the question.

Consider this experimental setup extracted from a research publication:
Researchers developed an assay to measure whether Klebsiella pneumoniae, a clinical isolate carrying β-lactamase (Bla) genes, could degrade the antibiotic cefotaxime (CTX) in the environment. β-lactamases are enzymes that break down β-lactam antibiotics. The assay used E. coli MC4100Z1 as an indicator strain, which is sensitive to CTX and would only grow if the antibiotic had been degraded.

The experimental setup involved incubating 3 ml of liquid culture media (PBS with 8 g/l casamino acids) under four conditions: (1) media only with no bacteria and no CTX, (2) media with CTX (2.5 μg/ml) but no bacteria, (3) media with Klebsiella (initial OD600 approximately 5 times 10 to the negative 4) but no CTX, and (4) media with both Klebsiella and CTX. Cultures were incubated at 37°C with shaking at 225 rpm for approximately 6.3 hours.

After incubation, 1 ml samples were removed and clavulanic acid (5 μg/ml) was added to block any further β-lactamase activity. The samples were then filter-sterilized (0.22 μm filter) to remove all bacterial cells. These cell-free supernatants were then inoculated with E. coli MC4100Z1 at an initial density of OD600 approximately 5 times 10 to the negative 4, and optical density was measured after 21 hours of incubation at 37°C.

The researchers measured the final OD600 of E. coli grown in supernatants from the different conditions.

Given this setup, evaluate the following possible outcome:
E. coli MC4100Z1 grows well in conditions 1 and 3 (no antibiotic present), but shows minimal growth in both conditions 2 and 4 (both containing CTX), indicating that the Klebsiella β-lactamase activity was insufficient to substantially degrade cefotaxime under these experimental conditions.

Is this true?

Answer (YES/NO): NO